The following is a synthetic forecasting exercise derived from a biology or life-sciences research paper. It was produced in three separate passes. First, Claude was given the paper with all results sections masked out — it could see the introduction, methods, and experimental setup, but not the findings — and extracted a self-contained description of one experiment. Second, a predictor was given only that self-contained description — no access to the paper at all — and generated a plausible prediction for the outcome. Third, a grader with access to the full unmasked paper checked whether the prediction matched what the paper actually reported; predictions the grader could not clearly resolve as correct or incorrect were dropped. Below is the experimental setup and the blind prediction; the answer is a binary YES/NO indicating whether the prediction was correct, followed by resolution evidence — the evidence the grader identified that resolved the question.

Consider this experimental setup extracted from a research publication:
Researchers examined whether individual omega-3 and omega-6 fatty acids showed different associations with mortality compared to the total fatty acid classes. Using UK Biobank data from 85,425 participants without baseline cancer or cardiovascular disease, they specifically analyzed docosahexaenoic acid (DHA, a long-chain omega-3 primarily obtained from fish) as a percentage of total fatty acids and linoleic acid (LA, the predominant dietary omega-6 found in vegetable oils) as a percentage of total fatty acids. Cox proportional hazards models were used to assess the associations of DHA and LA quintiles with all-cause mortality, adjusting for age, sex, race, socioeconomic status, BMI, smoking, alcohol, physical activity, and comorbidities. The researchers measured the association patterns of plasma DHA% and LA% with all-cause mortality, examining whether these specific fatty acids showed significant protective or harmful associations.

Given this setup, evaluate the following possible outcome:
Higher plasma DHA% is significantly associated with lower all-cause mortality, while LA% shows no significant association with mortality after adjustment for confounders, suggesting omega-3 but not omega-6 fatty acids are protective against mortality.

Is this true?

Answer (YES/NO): NO